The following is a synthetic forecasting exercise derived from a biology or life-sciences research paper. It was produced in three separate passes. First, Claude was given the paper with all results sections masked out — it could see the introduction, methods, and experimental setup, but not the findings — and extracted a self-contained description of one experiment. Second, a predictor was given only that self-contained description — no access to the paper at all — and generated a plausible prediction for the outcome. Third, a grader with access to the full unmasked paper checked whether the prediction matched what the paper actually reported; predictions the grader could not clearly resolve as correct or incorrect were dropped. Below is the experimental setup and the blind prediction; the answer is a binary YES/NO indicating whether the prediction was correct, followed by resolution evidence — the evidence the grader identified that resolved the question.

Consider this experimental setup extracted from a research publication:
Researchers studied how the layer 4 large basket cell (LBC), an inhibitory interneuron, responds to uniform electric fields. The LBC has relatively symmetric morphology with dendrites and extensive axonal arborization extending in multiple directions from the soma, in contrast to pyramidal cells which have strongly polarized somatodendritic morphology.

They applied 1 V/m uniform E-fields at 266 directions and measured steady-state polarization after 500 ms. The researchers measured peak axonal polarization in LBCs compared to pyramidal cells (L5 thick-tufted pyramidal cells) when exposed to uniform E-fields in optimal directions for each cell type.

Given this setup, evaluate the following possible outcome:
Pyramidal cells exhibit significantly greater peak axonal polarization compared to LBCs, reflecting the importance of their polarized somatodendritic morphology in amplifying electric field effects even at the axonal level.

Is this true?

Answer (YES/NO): NO